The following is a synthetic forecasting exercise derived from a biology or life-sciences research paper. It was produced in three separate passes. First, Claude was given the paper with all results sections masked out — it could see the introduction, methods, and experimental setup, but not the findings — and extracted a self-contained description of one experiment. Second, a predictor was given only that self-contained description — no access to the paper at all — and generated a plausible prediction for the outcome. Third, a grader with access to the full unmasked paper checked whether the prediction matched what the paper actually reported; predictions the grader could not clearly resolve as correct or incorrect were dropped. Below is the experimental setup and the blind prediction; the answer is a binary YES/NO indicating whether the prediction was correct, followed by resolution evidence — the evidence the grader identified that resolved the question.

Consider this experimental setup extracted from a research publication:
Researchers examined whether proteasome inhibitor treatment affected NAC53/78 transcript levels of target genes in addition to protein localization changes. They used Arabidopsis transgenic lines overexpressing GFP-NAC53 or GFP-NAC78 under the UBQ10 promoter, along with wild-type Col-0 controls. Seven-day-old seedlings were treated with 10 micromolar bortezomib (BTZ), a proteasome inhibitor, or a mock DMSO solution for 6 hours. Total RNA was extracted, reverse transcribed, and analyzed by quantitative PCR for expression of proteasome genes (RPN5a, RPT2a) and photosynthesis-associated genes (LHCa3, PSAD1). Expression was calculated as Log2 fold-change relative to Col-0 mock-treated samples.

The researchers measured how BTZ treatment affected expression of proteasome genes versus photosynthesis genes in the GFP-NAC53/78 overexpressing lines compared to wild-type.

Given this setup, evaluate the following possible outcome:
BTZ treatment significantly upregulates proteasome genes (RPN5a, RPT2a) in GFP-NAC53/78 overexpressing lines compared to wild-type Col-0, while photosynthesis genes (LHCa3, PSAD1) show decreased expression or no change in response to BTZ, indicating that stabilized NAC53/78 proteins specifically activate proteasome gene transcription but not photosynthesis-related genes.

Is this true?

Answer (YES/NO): NO